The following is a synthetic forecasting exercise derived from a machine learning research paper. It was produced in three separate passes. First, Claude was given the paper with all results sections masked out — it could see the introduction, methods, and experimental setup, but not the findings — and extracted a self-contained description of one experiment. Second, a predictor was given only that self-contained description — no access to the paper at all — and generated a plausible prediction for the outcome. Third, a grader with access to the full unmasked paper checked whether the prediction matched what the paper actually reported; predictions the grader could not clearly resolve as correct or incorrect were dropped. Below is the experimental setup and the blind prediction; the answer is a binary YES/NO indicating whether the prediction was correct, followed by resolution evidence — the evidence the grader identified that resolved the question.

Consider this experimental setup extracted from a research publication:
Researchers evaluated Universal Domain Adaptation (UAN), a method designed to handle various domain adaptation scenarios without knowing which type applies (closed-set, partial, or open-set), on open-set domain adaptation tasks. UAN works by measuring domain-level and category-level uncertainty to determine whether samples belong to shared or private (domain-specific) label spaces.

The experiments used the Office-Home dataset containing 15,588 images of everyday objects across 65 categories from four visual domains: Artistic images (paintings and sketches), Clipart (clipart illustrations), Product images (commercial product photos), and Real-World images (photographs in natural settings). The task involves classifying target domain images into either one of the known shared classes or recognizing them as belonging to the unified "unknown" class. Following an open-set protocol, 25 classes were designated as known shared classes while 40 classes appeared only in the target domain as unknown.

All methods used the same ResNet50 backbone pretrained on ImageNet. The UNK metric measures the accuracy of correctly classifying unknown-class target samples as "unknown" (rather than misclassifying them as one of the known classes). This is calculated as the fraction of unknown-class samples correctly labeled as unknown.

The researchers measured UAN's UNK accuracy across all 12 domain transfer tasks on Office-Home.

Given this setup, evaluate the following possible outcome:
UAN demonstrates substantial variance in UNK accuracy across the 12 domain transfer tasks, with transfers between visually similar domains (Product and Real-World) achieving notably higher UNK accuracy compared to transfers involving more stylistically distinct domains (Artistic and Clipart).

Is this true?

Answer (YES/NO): NO